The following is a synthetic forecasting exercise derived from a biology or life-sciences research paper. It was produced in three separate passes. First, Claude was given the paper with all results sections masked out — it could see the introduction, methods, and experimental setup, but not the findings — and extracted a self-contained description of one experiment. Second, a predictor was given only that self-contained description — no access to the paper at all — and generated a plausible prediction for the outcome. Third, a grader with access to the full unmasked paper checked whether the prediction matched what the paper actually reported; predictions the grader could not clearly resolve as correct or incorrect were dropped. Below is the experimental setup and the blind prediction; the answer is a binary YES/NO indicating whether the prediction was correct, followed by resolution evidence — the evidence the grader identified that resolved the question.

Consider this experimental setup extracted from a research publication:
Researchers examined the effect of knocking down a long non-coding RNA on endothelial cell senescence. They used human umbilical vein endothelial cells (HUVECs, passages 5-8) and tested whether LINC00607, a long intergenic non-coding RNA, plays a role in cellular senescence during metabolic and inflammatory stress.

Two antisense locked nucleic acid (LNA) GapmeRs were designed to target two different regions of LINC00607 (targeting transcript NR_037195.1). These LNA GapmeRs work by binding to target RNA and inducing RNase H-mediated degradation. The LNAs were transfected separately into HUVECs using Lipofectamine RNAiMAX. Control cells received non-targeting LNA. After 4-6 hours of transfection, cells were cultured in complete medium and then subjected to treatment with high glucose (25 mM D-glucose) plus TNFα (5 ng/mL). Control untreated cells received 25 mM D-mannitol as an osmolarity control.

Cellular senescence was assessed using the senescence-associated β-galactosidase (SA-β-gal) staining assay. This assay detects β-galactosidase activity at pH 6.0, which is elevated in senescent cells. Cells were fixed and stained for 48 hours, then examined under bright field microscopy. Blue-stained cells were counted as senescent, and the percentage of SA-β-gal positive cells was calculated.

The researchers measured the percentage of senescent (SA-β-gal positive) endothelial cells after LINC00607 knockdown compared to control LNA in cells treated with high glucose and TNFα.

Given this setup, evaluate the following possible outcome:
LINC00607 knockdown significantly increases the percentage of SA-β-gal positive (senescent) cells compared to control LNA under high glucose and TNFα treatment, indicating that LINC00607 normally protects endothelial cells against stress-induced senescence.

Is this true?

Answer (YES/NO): NO